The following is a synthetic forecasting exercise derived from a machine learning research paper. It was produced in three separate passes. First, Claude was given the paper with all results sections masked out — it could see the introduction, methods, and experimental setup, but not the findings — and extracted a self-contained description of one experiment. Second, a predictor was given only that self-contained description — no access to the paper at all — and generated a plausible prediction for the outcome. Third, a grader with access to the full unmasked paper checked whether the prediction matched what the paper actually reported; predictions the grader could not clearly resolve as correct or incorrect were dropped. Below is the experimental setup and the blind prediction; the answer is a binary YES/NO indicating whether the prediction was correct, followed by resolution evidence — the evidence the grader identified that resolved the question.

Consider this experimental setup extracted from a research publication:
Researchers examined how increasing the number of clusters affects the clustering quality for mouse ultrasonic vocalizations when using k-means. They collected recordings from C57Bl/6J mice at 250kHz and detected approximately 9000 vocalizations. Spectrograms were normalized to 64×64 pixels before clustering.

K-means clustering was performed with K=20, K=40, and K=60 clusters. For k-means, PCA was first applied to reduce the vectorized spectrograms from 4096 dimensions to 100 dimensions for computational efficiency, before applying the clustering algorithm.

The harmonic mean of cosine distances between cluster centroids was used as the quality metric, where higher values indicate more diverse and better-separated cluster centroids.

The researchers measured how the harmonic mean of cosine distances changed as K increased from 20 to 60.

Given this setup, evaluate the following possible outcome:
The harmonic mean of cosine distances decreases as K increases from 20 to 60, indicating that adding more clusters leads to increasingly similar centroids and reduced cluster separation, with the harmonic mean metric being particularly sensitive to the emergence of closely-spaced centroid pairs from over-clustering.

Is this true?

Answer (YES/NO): NO